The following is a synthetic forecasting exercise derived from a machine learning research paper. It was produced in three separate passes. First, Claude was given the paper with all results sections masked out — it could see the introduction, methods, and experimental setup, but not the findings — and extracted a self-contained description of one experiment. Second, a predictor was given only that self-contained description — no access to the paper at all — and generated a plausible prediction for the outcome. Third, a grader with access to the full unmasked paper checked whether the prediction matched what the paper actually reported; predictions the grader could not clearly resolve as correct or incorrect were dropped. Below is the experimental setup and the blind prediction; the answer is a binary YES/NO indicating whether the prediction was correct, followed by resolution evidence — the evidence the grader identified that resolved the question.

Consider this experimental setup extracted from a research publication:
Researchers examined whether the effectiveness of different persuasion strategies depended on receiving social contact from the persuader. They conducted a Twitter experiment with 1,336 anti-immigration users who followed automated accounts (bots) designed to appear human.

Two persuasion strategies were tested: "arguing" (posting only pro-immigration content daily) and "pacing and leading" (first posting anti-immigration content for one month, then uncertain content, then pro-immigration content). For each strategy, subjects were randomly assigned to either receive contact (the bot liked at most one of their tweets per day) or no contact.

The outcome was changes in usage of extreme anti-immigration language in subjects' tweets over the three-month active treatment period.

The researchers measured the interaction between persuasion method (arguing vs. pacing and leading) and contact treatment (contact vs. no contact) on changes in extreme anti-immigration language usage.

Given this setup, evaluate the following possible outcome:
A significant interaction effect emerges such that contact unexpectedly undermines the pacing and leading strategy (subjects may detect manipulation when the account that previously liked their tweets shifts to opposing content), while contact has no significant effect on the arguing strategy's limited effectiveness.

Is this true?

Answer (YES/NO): NO